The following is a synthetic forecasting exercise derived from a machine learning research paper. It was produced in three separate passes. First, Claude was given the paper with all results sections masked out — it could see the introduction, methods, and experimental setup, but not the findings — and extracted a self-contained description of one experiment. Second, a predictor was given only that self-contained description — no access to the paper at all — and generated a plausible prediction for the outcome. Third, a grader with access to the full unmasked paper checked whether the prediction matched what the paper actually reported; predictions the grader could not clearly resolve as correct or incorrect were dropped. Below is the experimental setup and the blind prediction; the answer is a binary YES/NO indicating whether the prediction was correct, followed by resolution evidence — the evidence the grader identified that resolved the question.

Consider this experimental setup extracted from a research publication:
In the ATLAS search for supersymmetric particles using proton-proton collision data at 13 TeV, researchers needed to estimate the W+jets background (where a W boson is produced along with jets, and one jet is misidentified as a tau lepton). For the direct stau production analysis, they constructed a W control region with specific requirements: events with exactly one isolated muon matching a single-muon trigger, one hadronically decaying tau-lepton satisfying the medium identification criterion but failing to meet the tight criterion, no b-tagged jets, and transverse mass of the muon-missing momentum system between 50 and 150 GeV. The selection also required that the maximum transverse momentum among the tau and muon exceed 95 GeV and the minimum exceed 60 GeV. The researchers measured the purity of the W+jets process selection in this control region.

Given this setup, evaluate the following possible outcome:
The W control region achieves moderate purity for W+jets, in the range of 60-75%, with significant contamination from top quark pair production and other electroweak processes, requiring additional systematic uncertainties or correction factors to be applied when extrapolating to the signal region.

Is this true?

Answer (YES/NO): NO